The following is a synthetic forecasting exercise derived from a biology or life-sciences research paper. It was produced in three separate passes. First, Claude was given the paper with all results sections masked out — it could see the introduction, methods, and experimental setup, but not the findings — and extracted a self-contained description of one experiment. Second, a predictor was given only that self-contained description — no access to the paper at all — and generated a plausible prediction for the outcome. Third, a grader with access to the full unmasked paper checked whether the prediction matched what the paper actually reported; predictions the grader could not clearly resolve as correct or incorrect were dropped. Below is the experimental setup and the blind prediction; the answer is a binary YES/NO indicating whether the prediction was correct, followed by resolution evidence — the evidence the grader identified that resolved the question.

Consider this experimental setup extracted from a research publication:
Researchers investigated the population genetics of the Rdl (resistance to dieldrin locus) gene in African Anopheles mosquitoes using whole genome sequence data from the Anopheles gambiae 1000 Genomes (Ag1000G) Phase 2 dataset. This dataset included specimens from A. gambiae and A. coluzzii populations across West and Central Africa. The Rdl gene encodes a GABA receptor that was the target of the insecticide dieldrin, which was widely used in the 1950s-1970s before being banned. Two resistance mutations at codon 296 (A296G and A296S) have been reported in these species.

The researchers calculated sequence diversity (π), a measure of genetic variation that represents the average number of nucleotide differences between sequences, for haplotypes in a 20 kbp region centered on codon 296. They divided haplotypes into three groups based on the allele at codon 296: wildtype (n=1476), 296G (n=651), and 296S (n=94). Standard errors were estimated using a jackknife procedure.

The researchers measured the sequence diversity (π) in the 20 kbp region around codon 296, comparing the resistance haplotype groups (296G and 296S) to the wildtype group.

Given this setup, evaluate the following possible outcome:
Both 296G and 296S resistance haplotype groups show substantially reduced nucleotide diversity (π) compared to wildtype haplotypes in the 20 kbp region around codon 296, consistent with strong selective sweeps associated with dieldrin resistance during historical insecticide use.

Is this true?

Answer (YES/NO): YES